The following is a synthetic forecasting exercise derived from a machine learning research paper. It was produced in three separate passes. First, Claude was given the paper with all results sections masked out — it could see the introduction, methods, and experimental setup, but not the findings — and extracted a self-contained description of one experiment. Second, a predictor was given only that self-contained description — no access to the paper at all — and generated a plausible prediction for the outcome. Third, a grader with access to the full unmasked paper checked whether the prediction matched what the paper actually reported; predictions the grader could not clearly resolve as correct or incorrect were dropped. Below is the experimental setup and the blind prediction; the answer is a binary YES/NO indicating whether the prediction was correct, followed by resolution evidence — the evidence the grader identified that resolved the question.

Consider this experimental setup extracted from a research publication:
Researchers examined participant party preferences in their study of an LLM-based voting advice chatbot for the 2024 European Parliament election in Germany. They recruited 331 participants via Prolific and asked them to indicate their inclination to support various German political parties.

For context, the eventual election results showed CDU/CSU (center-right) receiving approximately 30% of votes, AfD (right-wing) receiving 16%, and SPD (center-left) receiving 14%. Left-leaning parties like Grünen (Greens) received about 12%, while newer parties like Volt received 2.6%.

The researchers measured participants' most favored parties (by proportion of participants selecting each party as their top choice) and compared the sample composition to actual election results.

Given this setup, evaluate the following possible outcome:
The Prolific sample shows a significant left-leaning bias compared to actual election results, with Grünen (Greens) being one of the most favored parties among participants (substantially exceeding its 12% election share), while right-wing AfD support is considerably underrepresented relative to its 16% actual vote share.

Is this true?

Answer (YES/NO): YES